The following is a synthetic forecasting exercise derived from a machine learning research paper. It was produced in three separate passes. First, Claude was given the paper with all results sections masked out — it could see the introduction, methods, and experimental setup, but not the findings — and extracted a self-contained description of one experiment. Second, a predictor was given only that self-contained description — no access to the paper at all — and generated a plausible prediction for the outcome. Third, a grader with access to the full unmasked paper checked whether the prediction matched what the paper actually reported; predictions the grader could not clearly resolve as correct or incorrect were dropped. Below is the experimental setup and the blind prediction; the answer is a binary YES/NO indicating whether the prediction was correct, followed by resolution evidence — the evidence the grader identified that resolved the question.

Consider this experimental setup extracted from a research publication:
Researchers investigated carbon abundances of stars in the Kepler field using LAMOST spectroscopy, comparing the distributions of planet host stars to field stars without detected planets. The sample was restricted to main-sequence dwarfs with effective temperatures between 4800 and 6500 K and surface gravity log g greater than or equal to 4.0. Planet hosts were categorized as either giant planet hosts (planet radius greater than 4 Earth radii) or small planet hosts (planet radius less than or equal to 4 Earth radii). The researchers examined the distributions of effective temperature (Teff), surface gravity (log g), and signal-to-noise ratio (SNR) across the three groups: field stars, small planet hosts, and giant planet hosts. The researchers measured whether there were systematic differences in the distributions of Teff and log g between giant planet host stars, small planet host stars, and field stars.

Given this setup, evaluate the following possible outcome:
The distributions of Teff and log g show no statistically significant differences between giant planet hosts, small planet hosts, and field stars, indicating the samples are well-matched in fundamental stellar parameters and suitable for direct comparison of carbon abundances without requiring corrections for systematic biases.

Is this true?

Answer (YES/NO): YES